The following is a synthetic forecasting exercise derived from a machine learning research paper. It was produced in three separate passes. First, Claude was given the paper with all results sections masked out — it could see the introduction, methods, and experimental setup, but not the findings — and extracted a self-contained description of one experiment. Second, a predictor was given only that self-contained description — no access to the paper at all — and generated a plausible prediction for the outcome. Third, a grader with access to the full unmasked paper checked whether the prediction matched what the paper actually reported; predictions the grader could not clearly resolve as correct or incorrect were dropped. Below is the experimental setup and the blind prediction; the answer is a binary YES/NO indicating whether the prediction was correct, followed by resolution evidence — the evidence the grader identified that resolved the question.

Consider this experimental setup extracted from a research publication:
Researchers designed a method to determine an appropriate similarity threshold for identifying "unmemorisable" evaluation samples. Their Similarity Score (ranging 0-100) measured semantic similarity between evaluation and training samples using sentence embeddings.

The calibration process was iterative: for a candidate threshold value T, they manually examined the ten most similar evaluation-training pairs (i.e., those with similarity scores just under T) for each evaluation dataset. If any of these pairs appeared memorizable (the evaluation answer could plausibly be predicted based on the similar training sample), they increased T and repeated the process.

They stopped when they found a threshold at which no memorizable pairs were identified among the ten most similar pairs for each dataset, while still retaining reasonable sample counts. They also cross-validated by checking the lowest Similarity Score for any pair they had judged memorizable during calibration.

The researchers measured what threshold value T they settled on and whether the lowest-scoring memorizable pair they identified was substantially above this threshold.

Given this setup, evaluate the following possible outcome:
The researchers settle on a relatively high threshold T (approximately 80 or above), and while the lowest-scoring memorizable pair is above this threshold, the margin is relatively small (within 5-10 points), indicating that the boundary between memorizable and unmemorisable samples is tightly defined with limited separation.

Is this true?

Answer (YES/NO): NO